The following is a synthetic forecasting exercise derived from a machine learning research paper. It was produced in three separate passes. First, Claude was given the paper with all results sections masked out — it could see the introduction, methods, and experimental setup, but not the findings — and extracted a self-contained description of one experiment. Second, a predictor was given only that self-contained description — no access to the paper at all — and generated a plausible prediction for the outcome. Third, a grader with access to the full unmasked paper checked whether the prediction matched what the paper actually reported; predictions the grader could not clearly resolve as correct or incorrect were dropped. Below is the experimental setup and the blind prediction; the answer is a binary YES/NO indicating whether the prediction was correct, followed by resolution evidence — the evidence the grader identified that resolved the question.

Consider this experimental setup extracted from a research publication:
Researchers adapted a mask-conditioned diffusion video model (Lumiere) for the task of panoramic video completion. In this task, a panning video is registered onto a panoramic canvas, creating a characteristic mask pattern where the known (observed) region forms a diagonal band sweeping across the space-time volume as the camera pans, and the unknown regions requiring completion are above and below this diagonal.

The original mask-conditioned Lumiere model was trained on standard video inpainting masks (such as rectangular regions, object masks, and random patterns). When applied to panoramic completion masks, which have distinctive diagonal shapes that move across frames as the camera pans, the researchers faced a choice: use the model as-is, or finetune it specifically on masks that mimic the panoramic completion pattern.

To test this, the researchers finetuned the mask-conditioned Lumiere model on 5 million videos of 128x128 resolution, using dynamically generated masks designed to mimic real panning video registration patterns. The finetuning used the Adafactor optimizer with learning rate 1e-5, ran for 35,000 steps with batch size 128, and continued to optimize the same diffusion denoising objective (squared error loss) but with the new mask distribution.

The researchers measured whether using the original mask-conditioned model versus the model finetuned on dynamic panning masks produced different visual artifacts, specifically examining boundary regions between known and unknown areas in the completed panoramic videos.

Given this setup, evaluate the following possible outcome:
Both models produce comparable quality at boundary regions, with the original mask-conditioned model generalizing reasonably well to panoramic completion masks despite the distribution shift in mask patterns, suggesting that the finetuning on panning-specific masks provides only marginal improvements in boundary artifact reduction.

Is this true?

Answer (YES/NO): NO